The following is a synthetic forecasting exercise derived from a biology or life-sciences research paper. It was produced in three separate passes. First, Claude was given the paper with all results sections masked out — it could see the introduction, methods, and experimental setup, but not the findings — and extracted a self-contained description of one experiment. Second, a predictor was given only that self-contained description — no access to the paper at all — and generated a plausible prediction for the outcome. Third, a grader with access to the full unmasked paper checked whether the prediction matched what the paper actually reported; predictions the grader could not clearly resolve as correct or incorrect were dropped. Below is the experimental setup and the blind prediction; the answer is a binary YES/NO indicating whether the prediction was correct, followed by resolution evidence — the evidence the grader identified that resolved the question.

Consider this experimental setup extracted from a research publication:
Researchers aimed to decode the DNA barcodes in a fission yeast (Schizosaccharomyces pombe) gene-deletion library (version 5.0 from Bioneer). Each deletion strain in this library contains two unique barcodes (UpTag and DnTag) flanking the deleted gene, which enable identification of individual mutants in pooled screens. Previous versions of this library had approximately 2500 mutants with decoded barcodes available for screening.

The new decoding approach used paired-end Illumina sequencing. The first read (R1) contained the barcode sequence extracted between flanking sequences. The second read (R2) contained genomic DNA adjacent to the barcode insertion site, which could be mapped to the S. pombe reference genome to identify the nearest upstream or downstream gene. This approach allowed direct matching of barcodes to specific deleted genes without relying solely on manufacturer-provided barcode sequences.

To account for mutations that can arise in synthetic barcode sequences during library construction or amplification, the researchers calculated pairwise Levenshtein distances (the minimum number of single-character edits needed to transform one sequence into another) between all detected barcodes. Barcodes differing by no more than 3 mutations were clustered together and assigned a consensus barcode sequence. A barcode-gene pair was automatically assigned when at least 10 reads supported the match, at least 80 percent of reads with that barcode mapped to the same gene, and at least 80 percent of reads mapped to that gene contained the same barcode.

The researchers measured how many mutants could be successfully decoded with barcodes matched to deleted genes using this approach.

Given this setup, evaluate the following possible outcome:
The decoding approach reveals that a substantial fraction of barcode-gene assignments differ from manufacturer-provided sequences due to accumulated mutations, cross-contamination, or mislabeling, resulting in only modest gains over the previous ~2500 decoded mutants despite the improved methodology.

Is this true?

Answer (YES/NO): NO